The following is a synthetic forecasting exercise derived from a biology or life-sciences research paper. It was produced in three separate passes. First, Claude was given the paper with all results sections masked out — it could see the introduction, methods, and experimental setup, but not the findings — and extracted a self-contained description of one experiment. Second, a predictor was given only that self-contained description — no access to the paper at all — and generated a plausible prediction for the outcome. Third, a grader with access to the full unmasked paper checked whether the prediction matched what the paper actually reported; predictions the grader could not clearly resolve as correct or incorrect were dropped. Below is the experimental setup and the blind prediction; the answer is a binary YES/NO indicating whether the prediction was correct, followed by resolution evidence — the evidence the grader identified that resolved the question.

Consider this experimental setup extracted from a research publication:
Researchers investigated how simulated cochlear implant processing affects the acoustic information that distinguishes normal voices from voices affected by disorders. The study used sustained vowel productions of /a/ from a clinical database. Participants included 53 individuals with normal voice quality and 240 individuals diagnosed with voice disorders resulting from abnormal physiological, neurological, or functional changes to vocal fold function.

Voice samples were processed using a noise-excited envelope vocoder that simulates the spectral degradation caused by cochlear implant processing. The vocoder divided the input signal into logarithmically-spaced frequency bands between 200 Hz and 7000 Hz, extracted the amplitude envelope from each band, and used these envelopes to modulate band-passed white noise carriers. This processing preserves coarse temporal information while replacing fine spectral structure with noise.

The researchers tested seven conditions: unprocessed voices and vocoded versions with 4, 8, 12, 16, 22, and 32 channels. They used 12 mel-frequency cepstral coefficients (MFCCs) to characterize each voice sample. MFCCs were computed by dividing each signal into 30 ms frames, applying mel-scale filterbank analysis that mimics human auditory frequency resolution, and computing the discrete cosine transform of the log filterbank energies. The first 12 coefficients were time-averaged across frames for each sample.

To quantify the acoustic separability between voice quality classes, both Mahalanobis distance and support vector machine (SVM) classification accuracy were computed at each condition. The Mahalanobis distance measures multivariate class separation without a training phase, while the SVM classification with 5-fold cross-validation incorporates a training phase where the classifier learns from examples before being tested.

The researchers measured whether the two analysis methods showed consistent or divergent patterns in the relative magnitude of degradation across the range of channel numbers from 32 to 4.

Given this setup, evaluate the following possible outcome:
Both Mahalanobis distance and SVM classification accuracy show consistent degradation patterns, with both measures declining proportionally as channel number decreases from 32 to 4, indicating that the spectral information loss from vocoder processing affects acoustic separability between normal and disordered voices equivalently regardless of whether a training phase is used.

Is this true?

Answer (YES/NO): NO